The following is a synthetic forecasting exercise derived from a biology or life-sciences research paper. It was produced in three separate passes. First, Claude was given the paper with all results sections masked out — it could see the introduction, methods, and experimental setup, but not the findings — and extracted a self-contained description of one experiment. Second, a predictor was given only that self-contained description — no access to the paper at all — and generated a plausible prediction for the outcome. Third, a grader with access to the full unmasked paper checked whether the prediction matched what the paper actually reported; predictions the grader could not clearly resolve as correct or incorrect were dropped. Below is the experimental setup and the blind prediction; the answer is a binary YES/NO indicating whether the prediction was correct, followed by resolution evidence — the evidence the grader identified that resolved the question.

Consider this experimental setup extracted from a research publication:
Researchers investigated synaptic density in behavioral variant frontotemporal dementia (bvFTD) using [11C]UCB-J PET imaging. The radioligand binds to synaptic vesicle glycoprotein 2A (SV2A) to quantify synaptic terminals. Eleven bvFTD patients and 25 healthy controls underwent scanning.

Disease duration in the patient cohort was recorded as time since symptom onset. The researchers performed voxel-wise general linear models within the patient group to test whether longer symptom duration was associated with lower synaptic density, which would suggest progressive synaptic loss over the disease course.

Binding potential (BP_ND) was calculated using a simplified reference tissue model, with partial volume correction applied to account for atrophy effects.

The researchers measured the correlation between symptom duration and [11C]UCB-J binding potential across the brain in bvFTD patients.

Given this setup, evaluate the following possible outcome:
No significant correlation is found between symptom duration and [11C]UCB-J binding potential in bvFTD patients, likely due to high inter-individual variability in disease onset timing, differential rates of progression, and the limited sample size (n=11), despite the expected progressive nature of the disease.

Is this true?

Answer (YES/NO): YES